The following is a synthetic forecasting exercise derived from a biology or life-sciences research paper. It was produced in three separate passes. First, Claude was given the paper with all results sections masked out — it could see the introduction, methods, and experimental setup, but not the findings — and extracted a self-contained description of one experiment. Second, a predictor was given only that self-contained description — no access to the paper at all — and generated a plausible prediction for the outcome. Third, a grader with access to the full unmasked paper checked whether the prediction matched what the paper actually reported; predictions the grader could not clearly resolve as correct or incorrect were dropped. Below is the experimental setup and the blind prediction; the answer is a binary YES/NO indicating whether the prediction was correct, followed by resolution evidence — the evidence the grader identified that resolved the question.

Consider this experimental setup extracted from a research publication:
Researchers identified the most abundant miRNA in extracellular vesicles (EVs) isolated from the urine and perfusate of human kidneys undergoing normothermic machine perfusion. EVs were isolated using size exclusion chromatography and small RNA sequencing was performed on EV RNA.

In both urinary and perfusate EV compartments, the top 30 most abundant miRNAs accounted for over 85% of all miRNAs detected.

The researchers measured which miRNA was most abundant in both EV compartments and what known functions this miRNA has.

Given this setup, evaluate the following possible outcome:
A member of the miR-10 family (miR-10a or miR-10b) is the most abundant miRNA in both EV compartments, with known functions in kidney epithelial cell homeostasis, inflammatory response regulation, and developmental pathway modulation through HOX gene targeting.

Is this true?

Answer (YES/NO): NO